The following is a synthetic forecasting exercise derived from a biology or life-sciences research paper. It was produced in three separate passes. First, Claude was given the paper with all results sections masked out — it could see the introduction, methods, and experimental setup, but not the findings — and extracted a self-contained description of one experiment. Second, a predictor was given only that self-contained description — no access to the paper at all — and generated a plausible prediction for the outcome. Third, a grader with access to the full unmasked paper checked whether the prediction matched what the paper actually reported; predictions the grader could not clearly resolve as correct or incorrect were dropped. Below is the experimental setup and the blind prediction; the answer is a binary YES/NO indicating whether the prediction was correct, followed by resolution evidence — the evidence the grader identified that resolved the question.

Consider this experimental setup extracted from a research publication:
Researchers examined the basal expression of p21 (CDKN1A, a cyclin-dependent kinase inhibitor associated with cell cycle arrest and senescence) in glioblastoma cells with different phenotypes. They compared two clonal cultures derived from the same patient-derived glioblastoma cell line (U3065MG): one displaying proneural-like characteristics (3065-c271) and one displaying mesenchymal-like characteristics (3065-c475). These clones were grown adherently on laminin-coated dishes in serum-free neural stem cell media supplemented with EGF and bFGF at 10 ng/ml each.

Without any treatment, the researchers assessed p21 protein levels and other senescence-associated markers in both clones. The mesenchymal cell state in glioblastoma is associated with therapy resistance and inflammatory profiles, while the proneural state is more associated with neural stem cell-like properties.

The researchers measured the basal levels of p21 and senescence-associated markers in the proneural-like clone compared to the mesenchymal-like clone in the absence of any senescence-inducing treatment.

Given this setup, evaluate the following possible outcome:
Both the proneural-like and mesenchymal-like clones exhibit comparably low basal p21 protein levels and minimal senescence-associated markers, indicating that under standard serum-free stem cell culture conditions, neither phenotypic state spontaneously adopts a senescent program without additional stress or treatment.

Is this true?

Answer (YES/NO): NO